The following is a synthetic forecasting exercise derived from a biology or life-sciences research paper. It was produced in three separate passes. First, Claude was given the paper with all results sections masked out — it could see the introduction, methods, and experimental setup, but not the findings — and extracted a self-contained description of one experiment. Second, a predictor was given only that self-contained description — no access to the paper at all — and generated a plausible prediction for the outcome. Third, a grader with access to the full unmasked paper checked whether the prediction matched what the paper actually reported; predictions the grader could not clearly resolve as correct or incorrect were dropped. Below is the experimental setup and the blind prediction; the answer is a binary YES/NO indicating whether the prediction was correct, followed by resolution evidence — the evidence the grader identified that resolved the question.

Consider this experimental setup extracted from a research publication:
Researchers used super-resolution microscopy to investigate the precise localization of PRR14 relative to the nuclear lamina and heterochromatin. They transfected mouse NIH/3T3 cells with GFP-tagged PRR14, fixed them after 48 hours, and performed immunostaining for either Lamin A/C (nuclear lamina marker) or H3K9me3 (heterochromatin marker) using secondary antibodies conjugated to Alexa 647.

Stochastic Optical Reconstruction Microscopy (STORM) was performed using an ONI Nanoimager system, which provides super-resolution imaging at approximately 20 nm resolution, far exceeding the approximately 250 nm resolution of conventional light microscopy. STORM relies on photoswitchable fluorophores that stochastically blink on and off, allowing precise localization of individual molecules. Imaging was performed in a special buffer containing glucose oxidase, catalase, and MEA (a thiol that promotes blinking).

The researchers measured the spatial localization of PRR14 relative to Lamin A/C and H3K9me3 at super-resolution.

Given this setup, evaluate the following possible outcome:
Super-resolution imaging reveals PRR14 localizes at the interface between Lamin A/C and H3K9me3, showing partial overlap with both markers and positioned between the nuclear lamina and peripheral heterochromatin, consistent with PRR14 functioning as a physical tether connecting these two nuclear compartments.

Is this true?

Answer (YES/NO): NO